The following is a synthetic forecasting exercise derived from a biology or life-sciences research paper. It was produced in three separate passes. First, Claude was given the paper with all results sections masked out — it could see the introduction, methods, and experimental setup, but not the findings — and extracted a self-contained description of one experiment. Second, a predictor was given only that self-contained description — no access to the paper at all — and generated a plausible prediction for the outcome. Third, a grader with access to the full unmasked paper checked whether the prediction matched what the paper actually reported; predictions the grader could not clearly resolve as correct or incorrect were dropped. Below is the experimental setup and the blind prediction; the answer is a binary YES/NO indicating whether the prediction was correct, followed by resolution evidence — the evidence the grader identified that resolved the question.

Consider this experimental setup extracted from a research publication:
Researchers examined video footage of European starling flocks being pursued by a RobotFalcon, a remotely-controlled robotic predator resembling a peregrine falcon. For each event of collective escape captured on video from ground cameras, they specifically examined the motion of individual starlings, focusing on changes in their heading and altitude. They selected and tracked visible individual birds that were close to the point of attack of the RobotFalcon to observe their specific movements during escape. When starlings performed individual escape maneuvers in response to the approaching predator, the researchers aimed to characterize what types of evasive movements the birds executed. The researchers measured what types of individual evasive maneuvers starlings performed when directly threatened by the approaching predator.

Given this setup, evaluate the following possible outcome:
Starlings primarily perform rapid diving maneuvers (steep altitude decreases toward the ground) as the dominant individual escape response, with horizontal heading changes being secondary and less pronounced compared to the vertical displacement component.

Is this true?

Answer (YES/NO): NO